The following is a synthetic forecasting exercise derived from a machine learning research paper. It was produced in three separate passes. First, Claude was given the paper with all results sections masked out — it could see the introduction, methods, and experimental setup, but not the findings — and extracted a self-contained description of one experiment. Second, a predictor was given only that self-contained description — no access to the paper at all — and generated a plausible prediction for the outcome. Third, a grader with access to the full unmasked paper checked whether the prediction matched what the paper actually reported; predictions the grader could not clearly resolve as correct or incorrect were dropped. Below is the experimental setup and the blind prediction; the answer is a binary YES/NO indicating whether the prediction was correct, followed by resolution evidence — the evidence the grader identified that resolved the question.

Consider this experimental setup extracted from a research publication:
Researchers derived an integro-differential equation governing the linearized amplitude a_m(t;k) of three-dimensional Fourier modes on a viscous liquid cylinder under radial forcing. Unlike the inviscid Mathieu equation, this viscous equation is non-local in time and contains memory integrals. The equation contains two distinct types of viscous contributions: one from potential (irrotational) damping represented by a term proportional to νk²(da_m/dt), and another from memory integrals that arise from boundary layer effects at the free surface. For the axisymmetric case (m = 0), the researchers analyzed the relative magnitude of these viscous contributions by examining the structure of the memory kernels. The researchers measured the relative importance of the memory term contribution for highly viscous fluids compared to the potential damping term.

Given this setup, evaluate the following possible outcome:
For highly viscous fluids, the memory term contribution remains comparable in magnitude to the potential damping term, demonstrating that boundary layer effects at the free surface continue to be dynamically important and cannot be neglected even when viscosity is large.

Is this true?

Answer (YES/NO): NO